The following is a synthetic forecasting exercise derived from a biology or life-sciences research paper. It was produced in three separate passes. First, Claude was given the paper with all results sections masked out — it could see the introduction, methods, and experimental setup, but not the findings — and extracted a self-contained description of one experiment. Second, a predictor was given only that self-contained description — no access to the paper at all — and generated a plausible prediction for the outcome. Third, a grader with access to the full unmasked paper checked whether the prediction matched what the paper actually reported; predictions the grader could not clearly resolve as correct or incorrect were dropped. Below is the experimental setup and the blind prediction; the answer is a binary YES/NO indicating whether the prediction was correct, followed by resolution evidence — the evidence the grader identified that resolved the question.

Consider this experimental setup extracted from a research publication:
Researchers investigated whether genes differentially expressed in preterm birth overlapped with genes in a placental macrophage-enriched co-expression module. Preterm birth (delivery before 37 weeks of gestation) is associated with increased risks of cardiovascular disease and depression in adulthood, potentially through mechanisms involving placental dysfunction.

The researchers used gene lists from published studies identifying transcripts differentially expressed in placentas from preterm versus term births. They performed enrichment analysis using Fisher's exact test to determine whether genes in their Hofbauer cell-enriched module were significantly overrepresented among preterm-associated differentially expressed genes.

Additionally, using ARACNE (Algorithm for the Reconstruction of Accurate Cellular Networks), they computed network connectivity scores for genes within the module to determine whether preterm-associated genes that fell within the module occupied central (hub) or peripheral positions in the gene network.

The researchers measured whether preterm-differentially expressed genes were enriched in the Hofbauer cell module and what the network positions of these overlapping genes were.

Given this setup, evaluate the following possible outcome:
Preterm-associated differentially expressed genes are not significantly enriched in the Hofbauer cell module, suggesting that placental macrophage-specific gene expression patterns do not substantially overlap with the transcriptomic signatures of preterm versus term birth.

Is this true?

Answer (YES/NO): NO